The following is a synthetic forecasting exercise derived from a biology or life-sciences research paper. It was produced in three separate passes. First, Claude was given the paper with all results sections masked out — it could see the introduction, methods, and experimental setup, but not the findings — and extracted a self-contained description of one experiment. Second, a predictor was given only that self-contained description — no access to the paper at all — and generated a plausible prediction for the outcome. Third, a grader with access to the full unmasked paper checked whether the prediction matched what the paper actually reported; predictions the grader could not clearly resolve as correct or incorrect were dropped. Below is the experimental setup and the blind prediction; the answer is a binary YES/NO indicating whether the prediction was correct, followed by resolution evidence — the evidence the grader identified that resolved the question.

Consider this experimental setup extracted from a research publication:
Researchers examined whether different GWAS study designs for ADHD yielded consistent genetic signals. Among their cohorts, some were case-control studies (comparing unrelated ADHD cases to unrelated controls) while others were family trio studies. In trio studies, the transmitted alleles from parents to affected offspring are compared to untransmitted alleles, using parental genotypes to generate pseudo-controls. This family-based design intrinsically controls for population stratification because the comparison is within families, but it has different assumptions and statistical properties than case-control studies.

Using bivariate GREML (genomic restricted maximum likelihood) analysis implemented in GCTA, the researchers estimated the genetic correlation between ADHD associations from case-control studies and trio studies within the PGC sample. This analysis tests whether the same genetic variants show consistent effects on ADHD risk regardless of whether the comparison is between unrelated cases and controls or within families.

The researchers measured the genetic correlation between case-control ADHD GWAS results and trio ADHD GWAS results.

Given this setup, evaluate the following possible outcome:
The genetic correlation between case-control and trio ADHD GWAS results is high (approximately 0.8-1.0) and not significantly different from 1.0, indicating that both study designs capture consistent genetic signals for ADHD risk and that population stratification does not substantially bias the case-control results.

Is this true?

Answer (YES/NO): YES